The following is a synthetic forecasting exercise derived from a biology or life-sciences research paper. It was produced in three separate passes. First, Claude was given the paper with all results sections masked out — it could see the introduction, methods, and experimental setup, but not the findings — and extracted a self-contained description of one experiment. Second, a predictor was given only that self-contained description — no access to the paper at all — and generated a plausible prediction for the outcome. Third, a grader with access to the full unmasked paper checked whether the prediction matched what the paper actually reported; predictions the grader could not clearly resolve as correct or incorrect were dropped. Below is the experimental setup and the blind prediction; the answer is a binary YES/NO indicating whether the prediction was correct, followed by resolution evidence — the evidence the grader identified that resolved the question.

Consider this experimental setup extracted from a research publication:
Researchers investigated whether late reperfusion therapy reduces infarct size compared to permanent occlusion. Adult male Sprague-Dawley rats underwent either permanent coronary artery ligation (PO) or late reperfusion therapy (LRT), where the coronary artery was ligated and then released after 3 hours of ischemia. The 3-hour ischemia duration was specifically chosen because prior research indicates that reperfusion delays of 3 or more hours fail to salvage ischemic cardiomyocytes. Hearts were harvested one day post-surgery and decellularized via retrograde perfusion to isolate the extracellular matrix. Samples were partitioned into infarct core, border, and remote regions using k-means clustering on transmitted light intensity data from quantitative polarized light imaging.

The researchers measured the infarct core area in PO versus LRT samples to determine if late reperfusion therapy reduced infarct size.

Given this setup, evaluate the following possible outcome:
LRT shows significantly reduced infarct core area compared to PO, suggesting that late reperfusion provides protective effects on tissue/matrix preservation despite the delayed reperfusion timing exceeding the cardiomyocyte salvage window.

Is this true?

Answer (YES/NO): NO